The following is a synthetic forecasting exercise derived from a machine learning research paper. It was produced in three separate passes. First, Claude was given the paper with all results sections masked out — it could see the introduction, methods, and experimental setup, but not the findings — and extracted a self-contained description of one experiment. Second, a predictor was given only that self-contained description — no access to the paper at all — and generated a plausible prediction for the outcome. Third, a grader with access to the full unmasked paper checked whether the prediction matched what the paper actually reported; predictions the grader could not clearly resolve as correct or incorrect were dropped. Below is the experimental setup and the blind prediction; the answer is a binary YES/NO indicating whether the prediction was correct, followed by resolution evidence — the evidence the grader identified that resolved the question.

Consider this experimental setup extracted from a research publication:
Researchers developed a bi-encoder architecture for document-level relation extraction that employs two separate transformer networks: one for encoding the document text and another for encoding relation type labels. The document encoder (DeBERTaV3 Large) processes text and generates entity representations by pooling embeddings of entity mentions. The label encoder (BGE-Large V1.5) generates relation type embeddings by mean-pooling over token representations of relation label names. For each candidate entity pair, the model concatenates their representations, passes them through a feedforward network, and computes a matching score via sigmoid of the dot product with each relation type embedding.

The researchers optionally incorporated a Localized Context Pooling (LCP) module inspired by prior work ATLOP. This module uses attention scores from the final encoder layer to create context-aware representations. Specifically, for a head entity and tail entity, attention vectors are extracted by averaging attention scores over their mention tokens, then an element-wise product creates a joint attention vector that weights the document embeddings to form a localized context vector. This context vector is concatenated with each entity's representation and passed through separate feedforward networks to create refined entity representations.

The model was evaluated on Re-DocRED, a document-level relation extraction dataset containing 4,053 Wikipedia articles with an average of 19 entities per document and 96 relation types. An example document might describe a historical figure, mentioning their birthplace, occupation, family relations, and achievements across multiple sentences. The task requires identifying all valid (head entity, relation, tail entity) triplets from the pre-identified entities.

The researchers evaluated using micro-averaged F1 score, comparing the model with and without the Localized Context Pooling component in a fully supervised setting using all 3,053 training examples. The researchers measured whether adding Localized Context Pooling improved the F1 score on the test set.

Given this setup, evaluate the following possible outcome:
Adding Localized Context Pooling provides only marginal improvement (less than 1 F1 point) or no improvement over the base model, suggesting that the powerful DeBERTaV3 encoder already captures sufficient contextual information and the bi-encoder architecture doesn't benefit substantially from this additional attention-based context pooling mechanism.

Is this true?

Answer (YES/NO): YES